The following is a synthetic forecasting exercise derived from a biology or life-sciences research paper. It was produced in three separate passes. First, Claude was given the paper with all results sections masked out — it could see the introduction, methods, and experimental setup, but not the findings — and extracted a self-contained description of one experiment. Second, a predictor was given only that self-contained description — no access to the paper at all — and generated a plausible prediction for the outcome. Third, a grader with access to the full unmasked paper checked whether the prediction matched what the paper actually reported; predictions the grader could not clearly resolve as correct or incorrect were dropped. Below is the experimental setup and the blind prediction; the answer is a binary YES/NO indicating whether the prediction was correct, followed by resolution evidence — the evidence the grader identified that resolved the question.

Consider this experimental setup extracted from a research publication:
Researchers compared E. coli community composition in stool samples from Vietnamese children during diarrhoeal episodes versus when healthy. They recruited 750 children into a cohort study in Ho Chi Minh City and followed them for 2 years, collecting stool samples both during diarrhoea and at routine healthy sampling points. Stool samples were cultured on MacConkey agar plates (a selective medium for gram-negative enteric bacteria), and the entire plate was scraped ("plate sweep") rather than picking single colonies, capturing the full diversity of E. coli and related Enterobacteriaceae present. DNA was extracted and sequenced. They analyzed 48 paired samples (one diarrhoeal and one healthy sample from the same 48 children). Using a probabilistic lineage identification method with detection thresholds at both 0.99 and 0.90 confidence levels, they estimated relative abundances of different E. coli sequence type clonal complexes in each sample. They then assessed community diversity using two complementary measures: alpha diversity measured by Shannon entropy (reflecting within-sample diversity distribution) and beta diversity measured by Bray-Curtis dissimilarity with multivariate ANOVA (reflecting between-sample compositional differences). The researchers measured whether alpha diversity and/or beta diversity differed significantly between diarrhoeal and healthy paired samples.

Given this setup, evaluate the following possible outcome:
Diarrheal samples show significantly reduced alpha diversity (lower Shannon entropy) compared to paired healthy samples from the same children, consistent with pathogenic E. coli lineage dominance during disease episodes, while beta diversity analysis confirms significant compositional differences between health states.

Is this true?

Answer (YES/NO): NO